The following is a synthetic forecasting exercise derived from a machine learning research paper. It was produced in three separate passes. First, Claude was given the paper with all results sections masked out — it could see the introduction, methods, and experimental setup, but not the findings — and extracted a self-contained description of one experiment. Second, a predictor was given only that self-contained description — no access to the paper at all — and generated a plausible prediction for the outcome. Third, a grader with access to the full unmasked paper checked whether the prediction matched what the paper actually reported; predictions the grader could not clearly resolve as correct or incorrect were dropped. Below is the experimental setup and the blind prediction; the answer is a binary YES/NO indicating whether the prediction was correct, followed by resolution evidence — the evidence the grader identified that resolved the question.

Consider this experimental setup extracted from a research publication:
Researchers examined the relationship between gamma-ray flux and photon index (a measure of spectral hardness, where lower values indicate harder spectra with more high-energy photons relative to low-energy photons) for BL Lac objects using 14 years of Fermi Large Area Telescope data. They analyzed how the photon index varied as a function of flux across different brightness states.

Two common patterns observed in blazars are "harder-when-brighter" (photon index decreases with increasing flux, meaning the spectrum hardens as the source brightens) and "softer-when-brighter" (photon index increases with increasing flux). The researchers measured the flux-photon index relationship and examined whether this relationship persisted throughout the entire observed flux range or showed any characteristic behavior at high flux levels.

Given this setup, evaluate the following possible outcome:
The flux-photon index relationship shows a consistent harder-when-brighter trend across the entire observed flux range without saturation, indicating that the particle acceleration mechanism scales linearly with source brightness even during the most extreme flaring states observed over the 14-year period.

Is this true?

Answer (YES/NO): NO